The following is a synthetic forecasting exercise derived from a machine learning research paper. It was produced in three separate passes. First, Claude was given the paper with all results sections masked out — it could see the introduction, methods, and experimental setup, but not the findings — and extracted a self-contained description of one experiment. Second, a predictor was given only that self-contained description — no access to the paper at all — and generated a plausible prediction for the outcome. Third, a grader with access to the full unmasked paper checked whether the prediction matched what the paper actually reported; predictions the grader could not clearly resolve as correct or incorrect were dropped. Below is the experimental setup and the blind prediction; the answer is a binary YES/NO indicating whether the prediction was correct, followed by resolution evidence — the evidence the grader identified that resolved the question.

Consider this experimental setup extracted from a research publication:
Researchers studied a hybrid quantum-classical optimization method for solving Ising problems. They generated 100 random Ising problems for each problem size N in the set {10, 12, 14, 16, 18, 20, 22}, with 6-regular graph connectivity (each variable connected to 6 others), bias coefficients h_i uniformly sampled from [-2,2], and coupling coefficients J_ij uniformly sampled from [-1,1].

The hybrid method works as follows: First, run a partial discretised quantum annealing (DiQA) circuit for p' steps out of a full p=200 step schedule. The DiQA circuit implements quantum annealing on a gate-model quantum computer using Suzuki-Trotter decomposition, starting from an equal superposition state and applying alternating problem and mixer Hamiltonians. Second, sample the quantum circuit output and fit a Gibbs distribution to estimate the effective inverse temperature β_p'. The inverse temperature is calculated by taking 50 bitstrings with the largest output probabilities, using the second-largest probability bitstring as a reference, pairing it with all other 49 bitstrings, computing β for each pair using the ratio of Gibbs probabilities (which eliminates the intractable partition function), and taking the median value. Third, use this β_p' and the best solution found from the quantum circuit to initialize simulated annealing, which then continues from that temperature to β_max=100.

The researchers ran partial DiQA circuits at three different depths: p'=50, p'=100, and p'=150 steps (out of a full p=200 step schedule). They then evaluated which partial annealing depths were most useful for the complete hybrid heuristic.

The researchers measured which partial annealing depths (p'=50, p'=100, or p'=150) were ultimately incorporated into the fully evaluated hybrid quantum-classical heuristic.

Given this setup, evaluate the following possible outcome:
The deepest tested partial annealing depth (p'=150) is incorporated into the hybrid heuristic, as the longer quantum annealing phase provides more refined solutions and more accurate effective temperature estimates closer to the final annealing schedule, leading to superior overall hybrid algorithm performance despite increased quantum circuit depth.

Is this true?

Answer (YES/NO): NO